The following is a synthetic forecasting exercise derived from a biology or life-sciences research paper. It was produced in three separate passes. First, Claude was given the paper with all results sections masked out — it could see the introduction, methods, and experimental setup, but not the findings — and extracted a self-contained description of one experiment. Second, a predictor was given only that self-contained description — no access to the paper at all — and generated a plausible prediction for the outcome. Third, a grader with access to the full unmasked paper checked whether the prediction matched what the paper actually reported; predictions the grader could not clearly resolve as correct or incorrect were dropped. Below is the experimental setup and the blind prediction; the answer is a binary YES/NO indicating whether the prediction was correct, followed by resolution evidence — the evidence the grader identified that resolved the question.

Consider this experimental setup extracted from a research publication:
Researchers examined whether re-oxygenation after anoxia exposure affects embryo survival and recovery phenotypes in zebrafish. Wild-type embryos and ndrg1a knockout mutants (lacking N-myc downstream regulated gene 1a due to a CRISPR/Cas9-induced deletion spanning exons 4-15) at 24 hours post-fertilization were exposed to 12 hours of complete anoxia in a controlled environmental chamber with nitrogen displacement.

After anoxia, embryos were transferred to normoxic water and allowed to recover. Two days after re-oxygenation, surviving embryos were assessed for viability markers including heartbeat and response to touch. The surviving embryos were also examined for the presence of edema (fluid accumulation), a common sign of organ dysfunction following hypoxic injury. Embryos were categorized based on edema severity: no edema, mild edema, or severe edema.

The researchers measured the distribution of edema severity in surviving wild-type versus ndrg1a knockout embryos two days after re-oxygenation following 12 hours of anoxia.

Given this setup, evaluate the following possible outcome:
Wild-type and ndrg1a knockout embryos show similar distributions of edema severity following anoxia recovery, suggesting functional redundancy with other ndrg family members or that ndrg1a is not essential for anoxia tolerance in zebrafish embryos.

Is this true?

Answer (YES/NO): NO